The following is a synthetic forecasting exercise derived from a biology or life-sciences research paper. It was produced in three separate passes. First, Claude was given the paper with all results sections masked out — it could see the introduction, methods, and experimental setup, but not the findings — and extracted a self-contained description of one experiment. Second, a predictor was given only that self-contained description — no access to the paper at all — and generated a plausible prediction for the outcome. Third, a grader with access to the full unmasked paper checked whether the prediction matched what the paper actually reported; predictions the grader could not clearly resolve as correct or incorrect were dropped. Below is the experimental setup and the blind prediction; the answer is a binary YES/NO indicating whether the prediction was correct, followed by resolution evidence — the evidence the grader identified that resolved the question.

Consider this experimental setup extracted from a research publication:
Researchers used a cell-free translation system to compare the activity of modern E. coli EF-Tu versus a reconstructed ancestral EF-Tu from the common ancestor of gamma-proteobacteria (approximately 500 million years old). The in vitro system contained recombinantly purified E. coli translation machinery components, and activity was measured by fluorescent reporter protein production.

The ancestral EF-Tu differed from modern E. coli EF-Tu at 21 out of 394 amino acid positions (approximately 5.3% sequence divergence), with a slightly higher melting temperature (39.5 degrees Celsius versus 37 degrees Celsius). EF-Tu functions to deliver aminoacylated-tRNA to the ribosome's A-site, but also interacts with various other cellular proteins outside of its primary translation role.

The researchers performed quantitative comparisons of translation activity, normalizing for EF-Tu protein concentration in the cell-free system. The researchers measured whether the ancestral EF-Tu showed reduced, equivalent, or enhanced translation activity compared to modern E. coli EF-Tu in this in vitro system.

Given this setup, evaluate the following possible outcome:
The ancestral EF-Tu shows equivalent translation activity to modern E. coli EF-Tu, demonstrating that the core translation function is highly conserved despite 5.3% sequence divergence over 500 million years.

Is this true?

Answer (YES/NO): NO